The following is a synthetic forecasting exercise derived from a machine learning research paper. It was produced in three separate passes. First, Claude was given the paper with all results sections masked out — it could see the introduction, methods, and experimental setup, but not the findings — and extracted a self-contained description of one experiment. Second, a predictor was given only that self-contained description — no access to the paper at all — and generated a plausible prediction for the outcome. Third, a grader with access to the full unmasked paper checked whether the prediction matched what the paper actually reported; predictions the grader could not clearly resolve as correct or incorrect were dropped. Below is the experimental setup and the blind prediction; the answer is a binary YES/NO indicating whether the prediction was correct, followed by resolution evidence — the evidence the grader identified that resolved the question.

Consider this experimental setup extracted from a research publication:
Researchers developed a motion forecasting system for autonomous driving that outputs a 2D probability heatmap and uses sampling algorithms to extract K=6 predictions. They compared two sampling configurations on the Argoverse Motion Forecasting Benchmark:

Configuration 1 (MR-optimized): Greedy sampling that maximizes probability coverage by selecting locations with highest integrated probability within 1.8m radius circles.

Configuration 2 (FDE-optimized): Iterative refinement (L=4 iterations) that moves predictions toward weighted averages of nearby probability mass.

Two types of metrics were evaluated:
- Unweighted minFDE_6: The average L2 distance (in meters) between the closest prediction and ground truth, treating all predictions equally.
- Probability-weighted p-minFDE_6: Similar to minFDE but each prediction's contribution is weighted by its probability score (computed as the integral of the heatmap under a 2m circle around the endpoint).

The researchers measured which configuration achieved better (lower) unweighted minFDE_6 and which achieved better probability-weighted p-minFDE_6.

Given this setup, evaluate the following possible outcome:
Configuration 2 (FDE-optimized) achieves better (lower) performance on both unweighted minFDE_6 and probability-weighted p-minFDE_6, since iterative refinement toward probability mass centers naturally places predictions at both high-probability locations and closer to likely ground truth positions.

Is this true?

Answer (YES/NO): NO